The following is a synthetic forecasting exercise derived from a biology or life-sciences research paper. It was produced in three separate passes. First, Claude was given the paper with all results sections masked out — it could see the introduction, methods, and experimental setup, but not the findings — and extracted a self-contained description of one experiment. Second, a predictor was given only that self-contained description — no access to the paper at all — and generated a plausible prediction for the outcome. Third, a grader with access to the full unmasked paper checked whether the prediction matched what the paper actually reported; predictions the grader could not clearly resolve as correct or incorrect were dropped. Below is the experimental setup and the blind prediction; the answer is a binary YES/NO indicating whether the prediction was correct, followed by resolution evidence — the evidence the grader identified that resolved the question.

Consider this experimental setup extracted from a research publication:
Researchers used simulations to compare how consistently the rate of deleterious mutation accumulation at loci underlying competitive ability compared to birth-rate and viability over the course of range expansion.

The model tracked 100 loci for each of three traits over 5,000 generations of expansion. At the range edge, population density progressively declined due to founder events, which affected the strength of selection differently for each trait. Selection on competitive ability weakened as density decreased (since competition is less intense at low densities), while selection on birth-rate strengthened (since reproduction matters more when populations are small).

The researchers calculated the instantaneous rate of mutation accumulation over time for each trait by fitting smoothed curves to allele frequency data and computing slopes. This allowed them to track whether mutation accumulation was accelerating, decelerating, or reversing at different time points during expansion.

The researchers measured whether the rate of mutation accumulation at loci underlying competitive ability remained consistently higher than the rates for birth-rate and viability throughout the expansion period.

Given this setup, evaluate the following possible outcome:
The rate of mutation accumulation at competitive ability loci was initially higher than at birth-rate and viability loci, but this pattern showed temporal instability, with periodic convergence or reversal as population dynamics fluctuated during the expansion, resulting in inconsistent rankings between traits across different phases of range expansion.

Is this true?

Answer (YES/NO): NO